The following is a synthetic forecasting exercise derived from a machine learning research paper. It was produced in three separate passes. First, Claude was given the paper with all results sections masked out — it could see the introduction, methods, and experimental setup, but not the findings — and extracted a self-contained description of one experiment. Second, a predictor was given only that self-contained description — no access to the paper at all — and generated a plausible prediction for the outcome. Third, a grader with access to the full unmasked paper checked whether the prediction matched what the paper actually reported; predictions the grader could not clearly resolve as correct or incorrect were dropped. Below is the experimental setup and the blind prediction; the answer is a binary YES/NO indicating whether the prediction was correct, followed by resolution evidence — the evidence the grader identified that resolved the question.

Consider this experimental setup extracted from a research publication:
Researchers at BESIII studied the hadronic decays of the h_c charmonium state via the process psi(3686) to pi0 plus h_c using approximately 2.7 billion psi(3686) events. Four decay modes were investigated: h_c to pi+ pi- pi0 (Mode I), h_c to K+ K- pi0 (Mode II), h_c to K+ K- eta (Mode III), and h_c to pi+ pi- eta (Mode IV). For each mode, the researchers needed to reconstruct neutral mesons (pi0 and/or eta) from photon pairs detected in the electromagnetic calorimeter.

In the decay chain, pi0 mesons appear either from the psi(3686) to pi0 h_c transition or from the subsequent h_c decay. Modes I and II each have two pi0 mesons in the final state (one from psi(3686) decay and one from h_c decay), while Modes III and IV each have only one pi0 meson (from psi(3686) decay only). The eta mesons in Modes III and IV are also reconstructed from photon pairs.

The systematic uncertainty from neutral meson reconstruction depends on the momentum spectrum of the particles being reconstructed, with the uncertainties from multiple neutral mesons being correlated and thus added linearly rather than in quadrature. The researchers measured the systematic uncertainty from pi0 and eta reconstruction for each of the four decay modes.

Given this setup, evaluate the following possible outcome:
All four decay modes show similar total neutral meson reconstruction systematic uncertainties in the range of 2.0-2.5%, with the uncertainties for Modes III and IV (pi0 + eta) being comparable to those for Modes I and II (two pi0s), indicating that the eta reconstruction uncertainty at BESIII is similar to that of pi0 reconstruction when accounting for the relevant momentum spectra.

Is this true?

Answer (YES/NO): NO